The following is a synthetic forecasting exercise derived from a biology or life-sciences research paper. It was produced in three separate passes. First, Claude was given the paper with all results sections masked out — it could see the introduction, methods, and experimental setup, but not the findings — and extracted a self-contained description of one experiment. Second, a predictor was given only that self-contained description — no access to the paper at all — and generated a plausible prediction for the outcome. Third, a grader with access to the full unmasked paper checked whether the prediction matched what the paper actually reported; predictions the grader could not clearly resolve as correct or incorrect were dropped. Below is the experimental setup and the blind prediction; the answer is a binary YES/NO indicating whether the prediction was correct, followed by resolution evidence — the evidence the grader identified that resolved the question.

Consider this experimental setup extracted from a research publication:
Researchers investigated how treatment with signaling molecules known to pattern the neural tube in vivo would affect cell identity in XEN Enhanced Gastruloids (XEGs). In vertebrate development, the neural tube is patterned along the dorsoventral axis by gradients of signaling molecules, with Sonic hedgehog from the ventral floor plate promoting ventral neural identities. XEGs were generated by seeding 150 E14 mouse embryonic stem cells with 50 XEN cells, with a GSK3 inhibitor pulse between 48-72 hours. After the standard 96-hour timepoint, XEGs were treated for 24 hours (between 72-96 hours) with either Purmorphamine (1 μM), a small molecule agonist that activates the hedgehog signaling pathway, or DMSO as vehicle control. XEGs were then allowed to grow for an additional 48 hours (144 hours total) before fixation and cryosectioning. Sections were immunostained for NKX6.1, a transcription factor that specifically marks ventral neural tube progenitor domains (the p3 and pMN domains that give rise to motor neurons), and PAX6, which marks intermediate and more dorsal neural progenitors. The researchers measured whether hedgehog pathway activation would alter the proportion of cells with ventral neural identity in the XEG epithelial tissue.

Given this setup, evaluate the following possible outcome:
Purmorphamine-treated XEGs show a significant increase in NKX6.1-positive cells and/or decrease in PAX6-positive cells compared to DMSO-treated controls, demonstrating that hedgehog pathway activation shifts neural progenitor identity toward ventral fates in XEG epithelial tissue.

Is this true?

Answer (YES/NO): YES